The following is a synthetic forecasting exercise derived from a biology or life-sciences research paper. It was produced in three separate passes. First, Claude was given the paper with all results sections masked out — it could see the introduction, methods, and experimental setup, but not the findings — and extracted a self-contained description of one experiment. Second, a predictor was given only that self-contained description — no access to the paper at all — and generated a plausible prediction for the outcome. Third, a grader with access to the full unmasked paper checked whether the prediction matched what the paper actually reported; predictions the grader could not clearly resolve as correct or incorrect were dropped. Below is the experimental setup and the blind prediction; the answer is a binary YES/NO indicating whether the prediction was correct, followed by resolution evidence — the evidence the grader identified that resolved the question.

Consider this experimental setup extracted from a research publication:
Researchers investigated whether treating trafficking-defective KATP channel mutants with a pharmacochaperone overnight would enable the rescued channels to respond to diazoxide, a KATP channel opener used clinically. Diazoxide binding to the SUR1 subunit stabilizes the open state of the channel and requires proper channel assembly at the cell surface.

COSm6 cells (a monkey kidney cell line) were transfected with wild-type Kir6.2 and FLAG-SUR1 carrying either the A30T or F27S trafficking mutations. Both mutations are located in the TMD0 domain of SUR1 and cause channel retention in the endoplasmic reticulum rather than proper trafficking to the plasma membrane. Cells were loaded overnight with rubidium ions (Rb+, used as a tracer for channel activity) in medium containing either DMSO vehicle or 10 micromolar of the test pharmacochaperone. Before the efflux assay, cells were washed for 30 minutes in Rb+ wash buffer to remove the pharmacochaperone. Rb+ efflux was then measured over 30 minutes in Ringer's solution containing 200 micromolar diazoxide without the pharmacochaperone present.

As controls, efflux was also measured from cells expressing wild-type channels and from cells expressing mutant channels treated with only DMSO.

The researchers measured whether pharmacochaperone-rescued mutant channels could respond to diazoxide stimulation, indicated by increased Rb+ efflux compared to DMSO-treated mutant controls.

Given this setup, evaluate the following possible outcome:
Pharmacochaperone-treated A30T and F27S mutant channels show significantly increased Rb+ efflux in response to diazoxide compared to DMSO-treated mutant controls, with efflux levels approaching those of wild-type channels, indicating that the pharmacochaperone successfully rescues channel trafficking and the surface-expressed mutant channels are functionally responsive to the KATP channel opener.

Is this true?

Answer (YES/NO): YES